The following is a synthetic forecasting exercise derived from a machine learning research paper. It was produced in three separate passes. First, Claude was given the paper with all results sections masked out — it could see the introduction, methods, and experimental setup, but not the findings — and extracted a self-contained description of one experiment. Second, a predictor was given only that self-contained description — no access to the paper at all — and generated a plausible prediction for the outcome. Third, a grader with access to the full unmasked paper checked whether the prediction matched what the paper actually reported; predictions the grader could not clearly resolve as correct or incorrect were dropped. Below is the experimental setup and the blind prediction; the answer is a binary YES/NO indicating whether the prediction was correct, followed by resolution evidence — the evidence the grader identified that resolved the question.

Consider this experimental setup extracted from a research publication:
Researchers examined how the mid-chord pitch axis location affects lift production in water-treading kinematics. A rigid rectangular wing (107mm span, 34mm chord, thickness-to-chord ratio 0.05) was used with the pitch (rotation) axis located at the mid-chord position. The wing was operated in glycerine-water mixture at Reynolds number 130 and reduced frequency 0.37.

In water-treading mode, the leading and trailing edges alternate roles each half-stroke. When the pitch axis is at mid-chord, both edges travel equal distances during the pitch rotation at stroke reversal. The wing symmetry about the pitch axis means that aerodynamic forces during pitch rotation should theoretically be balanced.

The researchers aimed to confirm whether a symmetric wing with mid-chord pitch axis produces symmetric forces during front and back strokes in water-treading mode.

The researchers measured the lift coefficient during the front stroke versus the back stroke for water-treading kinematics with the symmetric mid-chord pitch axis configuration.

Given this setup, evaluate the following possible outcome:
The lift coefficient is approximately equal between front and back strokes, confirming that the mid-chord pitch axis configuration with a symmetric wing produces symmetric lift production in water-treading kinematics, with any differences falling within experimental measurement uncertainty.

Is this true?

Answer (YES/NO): YES